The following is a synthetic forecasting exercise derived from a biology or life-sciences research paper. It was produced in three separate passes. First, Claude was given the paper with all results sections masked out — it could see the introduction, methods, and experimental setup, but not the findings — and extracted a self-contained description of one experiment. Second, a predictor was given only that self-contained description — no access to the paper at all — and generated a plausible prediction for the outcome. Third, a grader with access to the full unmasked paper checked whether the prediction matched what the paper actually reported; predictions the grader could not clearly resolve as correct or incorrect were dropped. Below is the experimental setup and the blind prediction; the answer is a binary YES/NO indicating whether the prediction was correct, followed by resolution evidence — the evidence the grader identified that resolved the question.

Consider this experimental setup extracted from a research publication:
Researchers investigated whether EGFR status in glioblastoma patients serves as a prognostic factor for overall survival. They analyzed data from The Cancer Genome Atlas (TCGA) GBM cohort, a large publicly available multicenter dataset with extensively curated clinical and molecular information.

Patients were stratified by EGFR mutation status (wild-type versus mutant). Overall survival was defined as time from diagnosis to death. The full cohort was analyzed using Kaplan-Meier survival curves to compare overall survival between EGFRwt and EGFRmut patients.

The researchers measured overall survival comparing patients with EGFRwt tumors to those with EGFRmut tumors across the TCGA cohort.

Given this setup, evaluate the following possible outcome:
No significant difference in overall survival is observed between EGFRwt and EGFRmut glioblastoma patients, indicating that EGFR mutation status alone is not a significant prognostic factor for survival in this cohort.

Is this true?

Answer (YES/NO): NO